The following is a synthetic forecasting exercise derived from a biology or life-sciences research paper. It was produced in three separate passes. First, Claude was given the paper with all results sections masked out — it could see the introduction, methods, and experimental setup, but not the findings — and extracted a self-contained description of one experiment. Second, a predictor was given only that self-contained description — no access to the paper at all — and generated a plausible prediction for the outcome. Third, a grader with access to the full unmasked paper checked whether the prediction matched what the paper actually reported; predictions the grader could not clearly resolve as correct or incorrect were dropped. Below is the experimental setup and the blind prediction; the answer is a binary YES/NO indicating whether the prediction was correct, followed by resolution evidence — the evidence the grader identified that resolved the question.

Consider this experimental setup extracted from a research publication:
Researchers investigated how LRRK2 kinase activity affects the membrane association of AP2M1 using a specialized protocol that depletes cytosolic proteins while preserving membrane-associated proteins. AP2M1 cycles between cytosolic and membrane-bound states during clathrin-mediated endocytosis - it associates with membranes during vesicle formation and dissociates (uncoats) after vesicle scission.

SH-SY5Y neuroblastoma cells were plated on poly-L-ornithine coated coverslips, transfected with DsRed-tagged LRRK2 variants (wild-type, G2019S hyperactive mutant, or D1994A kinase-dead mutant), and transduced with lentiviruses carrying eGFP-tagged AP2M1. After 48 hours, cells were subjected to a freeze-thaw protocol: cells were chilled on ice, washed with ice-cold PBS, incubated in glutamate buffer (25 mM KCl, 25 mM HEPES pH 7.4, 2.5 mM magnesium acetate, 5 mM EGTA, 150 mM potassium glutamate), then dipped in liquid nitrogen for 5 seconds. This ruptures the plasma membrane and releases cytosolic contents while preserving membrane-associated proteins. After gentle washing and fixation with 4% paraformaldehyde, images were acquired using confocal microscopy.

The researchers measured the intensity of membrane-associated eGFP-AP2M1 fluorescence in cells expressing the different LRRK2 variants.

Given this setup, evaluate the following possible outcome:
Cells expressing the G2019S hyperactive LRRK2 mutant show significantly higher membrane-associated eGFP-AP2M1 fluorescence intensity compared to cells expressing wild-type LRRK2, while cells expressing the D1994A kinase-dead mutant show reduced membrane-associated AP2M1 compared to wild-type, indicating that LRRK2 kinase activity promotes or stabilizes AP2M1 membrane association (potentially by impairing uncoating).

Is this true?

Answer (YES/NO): NO